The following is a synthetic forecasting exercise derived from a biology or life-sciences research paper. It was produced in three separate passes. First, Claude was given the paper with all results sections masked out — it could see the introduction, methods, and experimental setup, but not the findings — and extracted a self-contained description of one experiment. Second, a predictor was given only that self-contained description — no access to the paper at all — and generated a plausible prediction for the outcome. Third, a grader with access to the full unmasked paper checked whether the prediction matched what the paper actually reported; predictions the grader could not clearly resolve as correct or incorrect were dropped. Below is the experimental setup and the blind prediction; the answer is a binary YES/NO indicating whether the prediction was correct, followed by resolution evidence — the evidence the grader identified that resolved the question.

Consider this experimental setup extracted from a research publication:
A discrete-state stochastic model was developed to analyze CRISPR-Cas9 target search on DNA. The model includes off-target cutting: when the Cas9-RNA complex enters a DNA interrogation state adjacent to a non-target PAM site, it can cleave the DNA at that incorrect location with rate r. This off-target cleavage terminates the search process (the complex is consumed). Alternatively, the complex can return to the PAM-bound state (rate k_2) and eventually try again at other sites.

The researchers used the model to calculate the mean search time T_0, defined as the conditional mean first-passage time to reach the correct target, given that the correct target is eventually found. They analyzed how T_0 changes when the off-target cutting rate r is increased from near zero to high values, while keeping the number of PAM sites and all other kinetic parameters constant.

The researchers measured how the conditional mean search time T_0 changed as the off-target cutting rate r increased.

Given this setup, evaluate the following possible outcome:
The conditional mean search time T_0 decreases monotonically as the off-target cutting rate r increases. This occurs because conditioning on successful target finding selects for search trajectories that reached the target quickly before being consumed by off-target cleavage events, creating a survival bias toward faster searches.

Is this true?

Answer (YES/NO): YES